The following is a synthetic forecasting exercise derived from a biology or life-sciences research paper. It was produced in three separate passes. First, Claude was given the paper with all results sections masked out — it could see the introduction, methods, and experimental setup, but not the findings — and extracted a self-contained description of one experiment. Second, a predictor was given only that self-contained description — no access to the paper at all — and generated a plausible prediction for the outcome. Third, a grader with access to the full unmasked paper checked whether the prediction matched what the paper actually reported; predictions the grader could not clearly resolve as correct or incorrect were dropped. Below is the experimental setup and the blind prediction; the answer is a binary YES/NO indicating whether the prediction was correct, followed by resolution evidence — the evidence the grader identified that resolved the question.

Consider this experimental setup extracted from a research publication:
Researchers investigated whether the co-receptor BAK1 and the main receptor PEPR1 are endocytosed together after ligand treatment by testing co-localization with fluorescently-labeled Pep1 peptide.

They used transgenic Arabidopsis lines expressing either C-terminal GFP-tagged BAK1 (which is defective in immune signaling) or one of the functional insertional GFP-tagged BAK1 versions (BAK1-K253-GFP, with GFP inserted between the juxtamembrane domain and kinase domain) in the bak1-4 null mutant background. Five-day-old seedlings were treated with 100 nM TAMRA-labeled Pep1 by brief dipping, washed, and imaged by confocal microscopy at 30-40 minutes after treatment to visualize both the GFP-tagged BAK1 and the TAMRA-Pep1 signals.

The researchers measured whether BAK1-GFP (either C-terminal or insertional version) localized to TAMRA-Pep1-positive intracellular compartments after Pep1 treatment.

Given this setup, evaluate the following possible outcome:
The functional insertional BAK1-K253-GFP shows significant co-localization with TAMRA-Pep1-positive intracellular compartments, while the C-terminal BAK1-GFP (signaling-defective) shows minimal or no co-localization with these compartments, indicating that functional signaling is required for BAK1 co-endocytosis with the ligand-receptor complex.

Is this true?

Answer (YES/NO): YES